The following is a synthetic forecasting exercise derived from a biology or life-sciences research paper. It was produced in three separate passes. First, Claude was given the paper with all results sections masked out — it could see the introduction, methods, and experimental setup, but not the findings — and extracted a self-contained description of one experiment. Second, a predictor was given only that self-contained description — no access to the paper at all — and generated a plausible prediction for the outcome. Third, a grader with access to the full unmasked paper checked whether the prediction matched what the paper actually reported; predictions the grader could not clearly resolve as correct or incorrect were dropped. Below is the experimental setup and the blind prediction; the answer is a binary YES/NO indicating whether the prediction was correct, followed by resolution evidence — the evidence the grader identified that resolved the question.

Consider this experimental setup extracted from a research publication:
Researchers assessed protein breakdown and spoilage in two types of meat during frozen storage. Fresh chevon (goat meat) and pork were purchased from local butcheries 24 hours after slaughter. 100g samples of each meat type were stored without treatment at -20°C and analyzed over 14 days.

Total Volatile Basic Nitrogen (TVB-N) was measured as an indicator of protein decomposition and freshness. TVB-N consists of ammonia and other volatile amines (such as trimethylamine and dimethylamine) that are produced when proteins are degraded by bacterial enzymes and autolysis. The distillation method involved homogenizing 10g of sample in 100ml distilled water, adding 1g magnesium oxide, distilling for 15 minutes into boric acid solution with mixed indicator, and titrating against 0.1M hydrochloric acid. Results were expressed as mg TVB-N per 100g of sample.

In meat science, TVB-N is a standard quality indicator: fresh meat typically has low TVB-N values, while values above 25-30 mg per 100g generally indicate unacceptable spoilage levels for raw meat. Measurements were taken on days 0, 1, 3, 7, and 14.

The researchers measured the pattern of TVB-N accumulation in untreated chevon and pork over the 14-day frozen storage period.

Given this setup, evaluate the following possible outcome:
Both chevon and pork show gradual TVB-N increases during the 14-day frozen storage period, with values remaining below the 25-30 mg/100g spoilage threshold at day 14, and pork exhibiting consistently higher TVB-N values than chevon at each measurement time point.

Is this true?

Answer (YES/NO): NO